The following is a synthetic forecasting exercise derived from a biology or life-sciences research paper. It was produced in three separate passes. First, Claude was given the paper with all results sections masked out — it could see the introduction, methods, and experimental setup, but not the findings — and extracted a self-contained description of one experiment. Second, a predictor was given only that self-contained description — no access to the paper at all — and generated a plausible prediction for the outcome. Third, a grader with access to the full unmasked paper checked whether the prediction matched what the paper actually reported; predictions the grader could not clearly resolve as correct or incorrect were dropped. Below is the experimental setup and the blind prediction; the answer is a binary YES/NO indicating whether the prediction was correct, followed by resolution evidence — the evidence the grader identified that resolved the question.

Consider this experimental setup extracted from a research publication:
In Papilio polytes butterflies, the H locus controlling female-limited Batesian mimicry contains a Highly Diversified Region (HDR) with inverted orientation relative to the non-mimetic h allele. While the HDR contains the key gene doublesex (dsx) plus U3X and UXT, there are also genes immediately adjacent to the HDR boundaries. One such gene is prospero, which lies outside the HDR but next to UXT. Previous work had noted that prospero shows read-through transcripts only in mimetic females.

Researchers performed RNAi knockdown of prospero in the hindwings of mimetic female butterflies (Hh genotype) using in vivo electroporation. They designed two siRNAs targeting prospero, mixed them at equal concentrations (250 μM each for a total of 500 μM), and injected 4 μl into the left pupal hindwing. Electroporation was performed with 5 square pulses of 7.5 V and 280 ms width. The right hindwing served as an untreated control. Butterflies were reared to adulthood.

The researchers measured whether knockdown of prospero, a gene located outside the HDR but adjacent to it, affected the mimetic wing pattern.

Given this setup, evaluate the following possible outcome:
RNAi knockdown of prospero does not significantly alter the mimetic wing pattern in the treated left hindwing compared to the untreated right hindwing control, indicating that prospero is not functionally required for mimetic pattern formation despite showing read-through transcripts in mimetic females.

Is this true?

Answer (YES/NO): NO